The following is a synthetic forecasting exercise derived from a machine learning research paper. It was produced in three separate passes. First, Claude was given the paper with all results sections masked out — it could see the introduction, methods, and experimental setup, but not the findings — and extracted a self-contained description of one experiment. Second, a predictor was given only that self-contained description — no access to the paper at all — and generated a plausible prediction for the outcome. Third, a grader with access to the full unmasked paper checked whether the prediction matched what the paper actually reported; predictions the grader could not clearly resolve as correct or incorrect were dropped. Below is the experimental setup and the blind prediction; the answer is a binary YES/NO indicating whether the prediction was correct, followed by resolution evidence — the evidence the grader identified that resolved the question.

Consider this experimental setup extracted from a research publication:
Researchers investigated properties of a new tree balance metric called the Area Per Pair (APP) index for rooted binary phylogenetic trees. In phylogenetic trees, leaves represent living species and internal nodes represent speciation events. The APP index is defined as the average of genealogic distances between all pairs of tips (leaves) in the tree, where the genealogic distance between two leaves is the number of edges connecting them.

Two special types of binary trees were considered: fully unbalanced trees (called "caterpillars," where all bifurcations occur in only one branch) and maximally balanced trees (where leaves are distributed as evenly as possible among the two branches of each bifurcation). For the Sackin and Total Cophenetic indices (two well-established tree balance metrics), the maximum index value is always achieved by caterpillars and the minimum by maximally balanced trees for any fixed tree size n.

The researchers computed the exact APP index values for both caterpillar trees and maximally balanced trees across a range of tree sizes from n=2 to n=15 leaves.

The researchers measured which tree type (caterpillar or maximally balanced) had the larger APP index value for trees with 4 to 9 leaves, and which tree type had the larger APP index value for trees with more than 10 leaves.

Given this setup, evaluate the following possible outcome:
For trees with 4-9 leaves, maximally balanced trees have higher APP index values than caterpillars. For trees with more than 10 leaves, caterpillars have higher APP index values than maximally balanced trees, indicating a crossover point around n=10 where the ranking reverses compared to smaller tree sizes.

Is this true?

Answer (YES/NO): YES